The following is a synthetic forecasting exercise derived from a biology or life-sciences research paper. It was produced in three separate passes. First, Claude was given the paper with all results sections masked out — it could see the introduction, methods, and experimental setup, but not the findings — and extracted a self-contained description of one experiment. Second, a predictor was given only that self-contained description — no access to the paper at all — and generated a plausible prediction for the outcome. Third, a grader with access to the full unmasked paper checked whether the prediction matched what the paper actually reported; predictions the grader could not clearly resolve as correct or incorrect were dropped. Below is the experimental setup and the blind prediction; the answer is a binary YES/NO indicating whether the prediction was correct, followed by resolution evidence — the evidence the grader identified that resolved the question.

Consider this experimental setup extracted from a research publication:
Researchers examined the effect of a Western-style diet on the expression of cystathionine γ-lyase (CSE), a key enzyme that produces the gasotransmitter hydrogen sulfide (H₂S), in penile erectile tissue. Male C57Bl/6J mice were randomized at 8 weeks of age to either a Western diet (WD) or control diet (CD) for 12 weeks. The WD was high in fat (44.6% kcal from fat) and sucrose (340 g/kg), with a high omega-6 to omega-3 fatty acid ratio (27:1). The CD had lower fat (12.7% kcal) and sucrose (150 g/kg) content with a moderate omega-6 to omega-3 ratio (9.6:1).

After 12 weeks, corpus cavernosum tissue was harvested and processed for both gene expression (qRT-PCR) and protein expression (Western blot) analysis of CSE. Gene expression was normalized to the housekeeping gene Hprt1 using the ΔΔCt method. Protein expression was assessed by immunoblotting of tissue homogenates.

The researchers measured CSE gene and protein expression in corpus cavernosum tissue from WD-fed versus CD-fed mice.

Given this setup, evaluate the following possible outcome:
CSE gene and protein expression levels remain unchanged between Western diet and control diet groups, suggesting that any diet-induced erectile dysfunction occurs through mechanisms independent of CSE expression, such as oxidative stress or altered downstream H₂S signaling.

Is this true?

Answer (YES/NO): NO